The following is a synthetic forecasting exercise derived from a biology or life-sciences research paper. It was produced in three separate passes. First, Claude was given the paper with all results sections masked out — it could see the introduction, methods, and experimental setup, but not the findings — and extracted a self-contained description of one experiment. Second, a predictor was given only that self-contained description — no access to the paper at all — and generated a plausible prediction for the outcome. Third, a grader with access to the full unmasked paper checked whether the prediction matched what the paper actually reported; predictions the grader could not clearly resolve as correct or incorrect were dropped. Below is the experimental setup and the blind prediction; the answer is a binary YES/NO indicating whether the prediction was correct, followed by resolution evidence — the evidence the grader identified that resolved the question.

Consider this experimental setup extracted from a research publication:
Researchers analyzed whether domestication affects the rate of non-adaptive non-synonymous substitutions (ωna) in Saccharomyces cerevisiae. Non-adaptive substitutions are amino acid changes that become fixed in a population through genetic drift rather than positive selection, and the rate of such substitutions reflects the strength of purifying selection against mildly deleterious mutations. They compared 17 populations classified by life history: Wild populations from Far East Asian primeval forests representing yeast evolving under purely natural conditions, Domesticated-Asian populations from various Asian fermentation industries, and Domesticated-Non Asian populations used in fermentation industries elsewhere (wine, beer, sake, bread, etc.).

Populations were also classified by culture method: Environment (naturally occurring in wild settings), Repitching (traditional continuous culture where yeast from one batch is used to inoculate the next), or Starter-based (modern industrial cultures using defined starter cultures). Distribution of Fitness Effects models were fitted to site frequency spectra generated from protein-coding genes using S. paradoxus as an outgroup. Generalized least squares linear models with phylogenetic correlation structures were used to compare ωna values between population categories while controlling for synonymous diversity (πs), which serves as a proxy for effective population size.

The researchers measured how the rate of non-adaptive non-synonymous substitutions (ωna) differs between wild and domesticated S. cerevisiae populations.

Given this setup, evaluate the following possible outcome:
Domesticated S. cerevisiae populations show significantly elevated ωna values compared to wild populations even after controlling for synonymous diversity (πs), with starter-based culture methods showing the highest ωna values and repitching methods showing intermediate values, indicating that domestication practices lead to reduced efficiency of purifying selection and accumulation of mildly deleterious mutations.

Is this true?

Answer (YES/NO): NO